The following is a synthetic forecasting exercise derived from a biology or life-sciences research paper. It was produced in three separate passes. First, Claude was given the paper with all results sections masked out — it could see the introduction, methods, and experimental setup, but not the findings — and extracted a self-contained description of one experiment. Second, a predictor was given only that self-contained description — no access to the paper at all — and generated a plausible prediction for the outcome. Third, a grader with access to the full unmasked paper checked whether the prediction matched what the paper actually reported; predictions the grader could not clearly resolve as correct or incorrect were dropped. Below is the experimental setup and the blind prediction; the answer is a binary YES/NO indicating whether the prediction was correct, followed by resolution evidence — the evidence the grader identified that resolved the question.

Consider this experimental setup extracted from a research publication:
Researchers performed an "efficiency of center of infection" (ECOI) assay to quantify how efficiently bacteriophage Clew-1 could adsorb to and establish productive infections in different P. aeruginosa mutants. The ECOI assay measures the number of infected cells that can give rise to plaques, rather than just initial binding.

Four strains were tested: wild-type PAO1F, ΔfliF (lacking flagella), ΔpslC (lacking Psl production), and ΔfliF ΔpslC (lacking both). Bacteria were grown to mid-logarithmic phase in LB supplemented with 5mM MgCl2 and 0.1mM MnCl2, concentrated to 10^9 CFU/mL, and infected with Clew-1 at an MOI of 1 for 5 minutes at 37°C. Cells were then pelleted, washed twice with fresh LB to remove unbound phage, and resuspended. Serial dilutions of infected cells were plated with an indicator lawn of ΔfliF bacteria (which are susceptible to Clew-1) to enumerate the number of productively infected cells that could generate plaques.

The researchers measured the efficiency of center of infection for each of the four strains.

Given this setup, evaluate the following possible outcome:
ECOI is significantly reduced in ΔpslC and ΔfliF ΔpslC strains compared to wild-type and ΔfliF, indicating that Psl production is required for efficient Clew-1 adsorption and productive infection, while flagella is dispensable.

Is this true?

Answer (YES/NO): YES